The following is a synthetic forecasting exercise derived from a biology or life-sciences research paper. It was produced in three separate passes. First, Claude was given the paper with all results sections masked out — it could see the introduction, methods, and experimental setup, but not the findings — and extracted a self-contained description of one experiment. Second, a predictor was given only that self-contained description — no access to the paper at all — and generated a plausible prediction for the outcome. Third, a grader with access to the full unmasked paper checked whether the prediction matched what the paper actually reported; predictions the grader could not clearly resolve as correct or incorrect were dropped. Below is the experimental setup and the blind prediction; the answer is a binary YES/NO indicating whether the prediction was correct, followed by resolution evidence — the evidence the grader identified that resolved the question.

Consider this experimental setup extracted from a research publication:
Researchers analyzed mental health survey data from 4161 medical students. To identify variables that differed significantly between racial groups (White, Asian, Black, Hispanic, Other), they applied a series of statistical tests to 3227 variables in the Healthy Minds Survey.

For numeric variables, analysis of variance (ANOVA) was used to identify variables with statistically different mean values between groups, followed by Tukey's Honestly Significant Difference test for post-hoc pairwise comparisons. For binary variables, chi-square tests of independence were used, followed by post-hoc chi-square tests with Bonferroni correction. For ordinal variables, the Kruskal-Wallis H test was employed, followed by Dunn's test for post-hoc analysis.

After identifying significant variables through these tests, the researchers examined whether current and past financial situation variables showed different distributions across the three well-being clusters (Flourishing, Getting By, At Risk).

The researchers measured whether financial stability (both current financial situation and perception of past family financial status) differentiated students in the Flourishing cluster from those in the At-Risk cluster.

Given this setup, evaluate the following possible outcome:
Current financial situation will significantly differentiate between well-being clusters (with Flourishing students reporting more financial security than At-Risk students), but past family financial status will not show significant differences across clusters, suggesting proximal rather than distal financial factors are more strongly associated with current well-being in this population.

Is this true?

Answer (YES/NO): NO